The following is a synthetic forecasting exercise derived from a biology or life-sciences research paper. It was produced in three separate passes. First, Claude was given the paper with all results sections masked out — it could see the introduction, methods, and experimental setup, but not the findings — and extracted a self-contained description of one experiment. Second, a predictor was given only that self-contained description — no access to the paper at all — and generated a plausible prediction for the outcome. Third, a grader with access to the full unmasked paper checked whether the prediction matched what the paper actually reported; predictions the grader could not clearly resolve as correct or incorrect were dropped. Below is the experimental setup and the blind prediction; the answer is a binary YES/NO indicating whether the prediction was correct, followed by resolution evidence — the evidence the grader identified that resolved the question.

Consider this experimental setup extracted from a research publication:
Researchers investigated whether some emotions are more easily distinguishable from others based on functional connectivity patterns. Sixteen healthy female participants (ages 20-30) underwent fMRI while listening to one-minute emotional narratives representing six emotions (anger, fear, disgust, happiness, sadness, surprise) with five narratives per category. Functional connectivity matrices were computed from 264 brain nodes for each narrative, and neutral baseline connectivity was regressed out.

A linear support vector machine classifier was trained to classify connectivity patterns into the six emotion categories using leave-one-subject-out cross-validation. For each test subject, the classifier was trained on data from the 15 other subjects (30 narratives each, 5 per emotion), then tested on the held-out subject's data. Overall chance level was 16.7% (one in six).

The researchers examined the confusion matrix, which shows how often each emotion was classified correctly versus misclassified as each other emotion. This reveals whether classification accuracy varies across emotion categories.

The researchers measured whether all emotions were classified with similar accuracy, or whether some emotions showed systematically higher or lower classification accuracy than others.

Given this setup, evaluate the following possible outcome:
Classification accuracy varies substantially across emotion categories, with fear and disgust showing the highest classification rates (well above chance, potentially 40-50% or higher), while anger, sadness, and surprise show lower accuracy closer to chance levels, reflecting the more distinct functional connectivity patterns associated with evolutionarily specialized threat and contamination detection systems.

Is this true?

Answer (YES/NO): NO